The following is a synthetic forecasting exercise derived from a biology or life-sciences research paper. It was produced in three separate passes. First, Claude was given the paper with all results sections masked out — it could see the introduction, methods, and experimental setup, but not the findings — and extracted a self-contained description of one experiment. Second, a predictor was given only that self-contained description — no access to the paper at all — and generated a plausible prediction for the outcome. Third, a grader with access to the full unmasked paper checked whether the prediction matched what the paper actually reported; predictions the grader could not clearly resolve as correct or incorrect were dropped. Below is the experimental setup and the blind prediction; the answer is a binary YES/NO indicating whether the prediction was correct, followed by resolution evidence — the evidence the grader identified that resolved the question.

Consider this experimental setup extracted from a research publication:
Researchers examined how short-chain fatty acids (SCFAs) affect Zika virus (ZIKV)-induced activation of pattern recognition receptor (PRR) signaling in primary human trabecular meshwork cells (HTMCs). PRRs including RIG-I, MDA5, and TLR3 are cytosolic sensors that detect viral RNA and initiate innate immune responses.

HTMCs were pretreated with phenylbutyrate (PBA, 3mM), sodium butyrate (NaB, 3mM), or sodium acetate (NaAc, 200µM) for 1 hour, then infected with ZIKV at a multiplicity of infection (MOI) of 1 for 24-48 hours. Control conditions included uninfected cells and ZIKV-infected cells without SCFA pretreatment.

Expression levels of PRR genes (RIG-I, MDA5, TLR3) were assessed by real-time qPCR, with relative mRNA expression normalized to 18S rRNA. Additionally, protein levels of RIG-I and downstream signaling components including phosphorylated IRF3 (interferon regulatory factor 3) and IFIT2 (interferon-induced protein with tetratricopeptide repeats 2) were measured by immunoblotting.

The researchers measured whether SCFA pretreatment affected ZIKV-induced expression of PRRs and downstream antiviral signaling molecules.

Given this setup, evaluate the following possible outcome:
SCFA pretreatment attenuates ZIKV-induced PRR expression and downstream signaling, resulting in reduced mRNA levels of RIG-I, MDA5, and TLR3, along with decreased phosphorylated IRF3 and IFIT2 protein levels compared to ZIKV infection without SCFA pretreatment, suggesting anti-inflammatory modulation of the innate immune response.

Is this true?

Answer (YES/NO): YES